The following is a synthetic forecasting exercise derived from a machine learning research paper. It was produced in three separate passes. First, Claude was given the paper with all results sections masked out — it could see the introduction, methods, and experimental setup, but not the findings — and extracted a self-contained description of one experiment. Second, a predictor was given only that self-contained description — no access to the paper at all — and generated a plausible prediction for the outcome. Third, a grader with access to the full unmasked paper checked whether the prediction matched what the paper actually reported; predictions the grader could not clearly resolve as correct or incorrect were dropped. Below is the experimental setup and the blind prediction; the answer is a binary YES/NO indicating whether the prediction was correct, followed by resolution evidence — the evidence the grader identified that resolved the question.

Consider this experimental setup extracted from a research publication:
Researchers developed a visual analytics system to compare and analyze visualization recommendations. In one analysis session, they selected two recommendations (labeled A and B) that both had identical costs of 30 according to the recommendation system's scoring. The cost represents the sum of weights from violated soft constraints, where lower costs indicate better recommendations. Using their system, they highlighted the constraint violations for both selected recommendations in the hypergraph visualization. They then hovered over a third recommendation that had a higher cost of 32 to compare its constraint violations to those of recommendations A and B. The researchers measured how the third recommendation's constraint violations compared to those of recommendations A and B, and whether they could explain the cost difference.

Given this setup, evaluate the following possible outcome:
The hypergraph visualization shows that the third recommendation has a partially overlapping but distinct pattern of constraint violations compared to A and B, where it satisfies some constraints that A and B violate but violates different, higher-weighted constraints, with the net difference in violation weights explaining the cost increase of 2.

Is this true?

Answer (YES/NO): NO